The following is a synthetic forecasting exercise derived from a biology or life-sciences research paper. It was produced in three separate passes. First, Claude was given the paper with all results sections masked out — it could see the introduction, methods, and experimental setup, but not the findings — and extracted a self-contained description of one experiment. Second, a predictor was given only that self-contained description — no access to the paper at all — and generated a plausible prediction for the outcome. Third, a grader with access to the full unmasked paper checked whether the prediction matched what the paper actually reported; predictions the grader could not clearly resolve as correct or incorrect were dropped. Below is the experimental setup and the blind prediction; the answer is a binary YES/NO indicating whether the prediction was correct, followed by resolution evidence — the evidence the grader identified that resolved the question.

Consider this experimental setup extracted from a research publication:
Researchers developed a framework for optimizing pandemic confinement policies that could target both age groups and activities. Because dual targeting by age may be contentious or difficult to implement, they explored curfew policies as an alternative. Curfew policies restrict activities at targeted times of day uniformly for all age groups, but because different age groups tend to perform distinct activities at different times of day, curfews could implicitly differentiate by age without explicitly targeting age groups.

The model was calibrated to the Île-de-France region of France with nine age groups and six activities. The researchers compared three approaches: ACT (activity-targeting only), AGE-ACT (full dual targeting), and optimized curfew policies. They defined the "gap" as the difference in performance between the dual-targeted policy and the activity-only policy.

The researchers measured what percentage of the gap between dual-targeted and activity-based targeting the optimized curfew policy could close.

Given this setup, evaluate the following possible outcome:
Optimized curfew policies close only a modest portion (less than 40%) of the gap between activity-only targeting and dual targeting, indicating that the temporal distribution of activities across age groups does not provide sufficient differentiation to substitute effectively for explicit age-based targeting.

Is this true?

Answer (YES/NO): YES